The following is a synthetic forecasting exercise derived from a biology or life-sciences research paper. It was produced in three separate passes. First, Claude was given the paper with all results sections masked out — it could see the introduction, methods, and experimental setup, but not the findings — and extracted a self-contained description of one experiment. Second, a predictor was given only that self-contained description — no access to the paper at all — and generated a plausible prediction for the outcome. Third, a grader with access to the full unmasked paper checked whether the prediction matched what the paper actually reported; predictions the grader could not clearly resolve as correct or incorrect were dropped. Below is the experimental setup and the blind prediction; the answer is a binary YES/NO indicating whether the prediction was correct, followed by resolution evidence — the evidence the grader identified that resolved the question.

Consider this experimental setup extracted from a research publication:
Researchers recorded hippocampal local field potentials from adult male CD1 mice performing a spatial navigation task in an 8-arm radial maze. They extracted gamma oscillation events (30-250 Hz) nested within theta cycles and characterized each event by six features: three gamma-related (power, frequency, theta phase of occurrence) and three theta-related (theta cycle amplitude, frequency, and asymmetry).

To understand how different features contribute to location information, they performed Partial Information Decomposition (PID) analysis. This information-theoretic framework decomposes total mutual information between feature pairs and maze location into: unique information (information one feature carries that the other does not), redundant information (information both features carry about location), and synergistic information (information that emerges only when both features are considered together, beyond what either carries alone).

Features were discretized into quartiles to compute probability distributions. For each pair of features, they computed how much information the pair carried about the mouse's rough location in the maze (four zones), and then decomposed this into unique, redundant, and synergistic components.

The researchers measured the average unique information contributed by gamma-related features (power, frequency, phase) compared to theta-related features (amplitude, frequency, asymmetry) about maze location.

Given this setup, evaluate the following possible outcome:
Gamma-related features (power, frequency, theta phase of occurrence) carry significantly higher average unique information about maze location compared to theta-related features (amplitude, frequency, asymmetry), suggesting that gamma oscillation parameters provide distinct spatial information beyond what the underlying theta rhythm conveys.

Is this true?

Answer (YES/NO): NO